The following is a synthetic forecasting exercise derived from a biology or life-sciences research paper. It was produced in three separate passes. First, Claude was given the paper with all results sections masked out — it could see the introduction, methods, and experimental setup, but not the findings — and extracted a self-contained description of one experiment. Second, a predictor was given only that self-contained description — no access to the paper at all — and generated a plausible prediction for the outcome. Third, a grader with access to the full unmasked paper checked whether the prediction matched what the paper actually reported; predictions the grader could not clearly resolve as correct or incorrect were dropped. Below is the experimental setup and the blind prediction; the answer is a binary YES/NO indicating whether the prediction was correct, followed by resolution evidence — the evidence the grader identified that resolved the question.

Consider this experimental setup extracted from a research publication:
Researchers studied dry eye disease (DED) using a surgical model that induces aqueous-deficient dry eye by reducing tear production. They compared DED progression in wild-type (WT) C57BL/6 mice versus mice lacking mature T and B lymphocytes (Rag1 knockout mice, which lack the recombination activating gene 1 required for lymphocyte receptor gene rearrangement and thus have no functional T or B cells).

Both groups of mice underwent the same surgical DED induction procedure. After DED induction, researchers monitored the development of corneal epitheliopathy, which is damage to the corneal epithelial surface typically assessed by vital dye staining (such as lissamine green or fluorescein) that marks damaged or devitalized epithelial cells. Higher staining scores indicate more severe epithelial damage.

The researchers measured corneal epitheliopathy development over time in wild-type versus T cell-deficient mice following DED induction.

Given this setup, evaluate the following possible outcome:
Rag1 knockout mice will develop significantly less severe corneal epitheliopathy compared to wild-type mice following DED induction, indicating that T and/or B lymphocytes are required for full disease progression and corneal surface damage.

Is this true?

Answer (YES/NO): NO